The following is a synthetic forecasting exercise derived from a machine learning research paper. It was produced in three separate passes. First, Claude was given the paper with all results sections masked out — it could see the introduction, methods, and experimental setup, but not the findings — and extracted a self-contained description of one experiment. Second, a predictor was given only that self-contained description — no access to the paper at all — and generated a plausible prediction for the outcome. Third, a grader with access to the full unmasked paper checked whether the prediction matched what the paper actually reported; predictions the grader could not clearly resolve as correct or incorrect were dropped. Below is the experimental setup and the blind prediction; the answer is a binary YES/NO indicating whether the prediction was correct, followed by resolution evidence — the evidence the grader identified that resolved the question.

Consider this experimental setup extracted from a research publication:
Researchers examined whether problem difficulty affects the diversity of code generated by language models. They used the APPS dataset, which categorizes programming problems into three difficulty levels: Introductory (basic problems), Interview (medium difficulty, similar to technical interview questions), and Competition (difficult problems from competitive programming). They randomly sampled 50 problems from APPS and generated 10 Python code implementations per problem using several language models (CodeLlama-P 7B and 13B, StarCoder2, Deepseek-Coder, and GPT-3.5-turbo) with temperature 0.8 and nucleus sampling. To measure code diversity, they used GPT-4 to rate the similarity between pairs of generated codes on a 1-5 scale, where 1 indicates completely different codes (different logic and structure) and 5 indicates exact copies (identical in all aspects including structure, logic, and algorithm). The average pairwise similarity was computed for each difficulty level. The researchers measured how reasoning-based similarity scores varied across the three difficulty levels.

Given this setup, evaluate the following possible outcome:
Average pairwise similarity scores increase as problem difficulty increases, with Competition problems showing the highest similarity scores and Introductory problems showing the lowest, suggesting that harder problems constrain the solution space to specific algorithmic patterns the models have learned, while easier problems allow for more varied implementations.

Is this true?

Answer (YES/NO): NO